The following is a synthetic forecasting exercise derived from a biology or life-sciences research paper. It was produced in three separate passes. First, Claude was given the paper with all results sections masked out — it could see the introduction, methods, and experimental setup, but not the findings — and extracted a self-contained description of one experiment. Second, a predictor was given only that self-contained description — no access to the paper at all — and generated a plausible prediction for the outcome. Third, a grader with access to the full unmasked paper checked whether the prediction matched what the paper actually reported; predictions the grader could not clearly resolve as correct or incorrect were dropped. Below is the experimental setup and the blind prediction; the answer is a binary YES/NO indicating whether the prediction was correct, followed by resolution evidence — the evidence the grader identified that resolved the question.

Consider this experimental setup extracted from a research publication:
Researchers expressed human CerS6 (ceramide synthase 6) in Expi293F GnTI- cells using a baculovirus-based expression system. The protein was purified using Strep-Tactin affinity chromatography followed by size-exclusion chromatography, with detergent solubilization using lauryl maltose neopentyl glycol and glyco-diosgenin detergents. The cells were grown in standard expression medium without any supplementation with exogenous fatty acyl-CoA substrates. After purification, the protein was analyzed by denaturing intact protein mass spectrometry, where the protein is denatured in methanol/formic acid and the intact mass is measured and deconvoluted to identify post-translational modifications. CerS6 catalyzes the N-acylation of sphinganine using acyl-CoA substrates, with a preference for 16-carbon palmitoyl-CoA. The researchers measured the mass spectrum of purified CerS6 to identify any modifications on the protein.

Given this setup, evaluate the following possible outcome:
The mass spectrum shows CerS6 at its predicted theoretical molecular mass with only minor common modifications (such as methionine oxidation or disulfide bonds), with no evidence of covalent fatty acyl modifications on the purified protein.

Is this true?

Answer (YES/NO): NO